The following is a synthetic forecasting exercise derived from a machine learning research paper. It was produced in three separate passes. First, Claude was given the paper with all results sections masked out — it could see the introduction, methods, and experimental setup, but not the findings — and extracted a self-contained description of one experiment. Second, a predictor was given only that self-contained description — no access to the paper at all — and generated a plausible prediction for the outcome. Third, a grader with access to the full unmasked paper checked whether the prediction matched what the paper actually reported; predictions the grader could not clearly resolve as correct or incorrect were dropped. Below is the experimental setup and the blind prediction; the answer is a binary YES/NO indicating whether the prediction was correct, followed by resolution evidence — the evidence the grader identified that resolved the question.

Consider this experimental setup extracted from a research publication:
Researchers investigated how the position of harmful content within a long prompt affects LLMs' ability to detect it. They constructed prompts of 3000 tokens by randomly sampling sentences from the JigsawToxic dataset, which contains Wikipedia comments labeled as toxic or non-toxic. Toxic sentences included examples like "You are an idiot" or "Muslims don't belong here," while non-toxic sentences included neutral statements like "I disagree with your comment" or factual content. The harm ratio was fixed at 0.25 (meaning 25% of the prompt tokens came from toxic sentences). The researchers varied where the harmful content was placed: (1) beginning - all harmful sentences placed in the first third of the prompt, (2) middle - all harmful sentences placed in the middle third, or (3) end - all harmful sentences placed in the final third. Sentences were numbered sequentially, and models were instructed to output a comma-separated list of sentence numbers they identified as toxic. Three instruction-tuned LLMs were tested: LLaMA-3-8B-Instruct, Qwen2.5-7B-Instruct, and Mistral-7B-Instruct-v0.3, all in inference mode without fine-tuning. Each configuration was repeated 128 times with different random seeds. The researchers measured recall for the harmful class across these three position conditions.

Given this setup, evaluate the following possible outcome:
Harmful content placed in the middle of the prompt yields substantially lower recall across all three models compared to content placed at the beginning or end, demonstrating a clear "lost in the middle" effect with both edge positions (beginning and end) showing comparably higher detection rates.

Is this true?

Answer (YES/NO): NO